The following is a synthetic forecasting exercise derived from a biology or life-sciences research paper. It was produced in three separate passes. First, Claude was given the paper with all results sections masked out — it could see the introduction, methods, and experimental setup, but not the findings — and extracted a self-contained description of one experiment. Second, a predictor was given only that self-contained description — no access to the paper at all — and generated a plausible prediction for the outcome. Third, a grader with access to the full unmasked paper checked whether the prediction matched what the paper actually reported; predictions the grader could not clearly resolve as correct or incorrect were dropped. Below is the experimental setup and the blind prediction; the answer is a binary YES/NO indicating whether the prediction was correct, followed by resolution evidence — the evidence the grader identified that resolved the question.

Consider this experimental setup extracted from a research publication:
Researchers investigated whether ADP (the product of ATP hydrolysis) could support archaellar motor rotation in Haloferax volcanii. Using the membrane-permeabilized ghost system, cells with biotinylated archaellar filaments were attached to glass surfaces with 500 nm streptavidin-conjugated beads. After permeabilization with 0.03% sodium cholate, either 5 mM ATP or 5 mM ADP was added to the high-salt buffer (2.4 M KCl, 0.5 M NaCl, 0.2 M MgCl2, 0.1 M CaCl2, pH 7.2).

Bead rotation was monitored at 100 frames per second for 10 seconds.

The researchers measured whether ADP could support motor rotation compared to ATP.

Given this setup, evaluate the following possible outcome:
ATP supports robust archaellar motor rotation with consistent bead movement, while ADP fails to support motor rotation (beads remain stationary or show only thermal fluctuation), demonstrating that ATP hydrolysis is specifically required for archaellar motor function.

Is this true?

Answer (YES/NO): YES